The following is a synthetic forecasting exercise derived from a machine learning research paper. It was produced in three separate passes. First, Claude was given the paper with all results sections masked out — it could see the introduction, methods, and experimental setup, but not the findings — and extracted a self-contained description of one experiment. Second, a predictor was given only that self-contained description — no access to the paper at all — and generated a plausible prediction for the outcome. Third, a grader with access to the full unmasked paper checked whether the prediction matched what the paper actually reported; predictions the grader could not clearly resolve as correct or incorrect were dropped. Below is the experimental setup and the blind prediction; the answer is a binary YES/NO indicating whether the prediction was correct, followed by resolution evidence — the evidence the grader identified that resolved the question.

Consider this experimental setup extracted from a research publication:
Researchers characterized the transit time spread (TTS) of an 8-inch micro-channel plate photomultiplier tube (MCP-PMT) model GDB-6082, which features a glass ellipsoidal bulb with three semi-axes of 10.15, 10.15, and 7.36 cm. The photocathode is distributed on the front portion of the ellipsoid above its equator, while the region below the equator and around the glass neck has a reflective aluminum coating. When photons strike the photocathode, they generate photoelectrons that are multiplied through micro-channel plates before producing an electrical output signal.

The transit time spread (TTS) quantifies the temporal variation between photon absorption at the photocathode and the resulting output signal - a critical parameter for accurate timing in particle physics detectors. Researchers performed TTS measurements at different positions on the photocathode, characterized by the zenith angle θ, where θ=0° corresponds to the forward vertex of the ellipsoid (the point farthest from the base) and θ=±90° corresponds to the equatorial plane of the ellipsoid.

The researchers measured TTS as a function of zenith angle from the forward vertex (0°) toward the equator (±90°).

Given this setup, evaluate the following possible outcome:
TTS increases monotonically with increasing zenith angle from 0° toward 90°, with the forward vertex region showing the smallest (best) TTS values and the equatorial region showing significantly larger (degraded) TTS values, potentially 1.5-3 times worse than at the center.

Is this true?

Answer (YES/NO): NO